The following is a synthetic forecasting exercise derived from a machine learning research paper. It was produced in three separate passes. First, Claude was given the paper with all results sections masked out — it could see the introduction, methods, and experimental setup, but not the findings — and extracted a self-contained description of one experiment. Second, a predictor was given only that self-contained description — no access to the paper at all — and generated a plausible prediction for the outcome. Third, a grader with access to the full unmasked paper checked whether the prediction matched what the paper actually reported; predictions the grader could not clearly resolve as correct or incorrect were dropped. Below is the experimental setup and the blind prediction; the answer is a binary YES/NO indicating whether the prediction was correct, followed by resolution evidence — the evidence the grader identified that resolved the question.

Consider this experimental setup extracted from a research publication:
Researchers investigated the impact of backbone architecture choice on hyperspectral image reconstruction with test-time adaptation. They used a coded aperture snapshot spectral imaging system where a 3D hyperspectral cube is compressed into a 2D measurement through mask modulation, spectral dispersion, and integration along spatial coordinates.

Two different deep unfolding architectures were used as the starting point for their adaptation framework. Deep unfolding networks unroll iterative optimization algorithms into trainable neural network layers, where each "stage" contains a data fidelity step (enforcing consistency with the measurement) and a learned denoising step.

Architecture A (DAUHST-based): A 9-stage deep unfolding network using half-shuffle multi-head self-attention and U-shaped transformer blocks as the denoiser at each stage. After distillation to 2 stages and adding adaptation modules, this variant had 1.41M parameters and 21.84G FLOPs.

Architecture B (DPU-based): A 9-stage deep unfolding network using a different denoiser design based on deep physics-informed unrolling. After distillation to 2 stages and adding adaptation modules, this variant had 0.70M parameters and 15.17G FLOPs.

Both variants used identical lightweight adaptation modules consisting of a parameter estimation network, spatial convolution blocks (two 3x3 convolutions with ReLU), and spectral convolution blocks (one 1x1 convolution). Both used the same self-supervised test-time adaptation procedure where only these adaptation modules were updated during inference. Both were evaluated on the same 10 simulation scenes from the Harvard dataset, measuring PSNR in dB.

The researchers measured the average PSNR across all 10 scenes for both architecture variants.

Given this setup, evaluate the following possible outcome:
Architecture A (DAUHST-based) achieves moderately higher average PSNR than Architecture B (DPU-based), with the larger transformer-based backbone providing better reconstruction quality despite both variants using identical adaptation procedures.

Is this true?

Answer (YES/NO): NO